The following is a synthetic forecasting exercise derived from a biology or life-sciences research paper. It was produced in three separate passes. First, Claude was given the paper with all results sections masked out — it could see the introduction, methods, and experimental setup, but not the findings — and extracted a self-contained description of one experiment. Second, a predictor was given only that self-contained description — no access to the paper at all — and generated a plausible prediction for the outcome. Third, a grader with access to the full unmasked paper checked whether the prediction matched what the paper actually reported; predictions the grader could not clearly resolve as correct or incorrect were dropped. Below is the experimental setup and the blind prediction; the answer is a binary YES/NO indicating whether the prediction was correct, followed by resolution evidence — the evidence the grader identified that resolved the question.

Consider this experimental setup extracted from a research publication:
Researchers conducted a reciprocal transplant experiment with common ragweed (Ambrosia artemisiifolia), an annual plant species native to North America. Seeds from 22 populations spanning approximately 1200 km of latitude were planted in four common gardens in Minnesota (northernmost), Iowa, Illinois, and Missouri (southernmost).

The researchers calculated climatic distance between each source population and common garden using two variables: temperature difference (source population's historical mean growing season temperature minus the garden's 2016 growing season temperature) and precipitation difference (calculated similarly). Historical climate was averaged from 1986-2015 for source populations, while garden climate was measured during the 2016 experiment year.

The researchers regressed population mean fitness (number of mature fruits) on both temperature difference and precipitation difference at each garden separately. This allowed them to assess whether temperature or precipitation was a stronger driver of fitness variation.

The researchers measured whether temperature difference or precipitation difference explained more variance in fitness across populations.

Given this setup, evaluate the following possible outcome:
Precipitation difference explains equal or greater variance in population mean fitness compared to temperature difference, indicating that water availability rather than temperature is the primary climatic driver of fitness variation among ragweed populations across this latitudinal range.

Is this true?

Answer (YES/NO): NO